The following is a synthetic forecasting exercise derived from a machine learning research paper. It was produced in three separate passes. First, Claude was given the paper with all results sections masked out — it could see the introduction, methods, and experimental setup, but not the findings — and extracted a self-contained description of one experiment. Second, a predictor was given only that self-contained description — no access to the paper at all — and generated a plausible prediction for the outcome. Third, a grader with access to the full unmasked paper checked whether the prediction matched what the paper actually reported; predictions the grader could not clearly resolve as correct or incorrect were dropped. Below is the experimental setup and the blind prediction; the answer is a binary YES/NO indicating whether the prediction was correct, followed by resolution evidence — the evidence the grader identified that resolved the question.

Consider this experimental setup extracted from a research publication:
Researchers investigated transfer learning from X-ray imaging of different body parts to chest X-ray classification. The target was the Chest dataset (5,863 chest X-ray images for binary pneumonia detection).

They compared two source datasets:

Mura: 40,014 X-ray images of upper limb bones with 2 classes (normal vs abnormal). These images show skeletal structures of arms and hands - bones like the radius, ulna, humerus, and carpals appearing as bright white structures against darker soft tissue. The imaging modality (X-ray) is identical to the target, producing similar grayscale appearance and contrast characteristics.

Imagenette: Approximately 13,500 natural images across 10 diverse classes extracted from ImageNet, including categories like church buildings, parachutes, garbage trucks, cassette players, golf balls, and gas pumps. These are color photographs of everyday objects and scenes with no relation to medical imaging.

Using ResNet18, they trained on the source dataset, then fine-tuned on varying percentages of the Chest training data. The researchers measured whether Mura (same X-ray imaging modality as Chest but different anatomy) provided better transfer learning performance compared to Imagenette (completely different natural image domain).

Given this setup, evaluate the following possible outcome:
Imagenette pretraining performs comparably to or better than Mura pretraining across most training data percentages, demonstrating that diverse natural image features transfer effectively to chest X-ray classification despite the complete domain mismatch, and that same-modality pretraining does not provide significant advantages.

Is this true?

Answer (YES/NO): YES